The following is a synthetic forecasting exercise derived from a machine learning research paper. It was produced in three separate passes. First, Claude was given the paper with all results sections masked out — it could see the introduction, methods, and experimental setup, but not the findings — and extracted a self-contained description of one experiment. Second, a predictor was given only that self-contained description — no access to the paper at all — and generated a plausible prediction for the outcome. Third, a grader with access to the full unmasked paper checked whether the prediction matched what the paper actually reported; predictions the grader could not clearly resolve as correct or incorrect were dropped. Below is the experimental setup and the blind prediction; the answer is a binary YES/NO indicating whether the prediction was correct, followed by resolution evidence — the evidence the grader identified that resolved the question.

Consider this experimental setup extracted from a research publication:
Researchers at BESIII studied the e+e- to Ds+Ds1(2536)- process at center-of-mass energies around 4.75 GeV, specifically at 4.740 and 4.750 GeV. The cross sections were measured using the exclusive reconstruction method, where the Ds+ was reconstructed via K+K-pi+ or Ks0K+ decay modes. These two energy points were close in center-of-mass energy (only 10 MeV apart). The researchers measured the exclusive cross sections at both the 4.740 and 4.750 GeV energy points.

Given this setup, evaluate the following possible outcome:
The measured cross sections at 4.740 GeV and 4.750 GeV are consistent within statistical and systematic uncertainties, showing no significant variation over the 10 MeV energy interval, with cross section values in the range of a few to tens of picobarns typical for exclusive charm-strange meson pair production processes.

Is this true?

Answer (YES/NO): NO